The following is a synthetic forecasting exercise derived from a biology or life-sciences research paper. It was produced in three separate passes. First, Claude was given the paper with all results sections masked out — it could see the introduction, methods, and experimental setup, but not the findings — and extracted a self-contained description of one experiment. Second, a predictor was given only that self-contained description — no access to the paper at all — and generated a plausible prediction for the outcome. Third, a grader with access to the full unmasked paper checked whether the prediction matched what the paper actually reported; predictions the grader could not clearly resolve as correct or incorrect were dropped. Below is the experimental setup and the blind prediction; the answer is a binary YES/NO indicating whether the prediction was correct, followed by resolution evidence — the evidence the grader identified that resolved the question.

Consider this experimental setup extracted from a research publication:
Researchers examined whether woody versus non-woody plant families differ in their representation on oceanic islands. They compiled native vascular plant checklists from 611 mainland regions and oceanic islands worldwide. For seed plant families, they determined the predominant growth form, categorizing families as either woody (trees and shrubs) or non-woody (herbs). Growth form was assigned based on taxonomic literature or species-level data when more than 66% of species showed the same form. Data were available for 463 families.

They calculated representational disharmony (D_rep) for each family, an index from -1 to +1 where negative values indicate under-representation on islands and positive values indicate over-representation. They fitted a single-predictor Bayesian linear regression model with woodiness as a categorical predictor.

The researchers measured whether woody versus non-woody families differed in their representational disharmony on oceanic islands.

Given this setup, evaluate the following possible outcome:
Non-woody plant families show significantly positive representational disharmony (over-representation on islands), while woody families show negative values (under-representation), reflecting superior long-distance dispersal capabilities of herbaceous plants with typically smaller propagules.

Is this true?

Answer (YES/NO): NO